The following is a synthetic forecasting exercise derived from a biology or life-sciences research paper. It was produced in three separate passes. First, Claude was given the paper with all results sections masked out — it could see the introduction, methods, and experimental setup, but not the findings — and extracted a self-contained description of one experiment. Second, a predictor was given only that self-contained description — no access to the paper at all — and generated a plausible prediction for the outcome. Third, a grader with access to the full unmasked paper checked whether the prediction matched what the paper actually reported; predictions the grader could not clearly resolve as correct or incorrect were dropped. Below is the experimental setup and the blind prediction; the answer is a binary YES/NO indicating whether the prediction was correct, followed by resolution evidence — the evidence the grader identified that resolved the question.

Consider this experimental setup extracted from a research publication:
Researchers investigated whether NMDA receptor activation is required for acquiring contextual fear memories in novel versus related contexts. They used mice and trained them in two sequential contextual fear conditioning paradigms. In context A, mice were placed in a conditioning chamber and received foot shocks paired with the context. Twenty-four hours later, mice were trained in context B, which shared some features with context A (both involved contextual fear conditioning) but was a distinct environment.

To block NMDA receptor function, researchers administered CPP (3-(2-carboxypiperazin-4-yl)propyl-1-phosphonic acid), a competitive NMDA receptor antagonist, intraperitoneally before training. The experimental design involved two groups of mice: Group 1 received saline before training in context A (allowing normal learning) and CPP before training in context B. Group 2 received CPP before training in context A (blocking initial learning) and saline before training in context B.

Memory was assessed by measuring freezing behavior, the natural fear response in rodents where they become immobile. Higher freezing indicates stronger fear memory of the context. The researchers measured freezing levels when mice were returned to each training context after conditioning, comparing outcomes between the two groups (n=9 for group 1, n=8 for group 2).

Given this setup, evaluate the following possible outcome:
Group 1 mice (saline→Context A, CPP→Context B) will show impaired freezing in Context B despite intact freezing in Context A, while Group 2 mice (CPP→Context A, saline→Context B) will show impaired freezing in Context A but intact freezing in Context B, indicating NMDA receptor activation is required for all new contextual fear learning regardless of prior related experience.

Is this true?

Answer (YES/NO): NO